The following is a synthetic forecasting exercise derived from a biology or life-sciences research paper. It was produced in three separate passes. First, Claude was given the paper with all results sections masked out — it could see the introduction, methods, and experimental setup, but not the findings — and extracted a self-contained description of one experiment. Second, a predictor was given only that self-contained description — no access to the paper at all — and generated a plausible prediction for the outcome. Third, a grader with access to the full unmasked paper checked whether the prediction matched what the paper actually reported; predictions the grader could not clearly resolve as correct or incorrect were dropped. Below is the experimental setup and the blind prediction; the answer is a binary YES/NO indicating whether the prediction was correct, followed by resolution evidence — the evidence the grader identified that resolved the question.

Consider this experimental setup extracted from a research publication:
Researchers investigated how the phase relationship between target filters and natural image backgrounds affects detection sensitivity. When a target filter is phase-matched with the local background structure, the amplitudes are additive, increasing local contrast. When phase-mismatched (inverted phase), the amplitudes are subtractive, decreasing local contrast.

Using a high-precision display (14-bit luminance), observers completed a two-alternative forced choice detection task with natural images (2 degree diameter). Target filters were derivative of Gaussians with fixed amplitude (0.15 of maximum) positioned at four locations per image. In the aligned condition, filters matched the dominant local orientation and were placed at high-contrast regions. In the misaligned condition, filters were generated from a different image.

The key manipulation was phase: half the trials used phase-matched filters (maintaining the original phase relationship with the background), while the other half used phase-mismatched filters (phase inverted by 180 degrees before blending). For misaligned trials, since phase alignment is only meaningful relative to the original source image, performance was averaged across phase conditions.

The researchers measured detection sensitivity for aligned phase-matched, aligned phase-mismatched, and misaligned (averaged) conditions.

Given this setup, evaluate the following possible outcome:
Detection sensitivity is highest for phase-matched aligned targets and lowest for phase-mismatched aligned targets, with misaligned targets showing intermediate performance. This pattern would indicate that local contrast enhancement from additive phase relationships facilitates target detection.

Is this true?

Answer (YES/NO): YES